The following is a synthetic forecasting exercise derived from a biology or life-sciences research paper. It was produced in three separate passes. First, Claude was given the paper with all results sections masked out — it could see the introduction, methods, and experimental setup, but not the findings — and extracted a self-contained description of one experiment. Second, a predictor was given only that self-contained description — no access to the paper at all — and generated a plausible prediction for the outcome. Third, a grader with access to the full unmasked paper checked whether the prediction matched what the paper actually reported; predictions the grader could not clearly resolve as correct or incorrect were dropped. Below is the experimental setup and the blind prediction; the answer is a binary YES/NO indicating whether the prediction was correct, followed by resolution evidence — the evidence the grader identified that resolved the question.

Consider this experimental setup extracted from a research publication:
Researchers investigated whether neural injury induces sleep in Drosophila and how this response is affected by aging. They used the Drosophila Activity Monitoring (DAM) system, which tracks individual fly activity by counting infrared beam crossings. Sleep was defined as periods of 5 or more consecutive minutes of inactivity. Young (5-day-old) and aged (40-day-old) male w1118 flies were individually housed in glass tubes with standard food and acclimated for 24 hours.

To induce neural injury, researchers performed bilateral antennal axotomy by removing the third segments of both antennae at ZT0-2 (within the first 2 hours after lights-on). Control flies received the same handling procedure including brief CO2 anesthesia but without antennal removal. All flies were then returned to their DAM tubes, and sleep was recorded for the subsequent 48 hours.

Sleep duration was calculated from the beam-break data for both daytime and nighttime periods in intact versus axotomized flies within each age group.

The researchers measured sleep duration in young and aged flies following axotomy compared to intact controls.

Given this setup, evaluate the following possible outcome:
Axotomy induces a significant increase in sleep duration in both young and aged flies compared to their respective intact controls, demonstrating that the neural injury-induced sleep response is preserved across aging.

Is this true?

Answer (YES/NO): NO